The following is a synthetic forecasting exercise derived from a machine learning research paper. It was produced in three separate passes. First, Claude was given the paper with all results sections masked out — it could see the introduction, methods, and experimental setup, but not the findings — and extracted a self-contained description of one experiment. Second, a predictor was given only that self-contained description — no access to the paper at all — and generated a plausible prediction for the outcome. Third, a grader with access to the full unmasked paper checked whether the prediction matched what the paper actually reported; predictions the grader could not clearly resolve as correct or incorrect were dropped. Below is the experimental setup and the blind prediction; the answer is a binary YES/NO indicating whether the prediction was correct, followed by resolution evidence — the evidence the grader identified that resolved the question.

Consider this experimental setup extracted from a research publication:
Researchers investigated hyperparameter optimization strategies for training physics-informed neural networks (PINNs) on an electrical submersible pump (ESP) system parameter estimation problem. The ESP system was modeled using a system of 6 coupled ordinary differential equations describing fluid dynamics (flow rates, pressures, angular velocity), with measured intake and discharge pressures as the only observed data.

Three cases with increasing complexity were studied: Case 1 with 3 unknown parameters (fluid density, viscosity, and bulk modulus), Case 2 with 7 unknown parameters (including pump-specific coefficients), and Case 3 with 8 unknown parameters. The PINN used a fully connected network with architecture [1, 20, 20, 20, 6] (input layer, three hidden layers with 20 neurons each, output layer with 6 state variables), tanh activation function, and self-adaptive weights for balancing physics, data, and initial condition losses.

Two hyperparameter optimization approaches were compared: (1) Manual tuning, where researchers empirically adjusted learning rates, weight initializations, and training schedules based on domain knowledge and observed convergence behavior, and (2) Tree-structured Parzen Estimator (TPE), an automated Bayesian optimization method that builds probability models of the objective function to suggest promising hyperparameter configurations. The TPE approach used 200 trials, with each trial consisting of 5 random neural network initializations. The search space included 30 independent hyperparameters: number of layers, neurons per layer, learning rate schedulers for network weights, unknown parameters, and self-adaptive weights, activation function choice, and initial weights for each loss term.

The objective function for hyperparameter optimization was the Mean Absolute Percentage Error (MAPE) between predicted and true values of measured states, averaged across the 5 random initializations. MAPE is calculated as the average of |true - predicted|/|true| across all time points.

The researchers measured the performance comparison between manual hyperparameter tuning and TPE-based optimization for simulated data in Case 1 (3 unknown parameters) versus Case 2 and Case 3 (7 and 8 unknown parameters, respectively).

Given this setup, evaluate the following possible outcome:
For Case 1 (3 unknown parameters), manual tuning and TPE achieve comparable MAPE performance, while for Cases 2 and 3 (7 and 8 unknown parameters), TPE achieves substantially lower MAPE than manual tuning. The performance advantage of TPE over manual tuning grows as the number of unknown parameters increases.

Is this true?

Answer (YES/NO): NO